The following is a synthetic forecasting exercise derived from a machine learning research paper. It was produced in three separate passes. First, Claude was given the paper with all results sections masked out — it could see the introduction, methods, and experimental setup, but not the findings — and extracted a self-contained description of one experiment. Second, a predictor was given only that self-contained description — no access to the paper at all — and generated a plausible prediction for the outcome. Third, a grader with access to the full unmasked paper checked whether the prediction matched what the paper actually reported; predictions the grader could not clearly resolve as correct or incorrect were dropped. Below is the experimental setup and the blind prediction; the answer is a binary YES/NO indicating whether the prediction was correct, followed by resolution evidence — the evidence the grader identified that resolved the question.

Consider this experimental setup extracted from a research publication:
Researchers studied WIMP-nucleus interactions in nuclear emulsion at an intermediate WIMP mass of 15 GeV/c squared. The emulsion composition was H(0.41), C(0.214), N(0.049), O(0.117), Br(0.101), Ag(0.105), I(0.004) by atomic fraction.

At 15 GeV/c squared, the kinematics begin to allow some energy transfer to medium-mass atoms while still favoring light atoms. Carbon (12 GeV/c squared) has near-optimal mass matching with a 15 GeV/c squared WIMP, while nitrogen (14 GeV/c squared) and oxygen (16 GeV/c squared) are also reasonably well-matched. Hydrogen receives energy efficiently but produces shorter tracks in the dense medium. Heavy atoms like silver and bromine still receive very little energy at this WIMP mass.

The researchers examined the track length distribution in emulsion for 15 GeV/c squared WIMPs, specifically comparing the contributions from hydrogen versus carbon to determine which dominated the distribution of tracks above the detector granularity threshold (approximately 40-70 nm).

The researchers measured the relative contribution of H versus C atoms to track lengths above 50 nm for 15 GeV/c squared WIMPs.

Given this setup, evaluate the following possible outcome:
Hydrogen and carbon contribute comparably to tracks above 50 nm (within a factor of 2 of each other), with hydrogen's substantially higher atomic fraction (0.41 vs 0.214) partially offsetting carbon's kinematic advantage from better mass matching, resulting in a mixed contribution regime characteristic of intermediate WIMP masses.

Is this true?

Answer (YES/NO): NO